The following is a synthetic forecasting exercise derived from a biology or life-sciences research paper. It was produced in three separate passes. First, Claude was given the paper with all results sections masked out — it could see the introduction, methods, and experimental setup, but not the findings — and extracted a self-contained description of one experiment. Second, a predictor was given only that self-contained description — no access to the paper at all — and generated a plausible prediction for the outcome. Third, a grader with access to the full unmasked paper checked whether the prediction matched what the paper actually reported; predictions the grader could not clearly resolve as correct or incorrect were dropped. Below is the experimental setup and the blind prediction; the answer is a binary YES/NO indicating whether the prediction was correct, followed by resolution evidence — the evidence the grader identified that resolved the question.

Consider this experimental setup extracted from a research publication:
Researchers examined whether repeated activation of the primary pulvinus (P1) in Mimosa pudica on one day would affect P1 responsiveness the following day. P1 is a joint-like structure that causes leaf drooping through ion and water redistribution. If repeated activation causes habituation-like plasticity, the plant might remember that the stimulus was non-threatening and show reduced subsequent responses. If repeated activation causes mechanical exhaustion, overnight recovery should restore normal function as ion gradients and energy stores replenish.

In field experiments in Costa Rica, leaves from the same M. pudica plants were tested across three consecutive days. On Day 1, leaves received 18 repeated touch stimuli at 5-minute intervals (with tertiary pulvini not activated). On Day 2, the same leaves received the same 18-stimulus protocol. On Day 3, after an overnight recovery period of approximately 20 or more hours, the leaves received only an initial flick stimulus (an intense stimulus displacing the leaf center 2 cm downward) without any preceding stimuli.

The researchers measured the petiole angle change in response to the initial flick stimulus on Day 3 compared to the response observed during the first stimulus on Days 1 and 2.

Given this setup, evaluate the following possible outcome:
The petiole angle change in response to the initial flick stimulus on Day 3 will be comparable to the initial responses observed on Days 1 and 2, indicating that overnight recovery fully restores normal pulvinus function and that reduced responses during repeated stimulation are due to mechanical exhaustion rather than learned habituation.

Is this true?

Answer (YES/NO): NO